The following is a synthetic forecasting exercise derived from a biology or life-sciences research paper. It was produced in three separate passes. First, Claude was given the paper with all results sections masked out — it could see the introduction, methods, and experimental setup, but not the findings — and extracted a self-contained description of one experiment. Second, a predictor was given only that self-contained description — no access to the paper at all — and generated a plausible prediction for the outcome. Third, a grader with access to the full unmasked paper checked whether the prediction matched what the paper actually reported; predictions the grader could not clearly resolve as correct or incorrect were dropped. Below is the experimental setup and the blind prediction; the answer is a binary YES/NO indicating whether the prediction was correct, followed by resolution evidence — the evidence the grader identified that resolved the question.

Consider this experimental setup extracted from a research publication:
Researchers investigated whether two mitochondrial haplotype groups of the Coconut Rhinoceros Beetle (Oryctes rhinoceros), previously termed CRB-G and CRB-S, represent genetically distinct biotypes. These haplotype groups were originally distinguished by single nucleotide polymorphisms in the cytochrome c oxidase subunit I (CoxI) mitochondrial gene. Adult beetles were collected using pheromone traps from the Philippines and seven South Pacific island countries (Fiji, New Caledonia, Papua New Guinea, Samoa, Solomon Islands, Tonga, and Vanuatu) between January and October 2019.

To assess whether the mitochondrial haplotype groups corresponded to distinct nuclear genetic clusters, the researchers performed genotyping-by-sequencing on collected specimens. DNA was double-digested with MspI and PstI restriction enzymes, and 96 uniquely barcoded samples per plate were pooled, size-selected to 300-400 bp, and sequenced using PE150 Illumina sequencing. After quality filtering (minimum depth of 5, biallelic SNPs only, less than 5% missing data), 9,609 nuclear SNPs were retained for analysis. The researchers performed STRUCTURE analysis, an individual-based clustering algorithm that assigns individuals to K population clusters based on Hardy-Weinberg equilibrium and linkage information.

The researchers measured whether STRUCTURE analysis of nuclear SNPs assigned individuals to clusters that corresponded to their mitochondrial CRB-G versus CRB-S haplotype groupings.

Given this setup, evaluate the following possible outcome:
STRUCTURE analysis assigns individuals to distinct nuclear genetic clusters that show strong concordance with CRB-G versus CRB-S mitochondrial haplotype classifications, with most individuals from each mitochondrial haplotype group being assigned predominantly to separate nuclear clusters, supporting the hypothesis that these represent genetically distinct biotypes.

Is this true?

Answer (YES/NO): NO